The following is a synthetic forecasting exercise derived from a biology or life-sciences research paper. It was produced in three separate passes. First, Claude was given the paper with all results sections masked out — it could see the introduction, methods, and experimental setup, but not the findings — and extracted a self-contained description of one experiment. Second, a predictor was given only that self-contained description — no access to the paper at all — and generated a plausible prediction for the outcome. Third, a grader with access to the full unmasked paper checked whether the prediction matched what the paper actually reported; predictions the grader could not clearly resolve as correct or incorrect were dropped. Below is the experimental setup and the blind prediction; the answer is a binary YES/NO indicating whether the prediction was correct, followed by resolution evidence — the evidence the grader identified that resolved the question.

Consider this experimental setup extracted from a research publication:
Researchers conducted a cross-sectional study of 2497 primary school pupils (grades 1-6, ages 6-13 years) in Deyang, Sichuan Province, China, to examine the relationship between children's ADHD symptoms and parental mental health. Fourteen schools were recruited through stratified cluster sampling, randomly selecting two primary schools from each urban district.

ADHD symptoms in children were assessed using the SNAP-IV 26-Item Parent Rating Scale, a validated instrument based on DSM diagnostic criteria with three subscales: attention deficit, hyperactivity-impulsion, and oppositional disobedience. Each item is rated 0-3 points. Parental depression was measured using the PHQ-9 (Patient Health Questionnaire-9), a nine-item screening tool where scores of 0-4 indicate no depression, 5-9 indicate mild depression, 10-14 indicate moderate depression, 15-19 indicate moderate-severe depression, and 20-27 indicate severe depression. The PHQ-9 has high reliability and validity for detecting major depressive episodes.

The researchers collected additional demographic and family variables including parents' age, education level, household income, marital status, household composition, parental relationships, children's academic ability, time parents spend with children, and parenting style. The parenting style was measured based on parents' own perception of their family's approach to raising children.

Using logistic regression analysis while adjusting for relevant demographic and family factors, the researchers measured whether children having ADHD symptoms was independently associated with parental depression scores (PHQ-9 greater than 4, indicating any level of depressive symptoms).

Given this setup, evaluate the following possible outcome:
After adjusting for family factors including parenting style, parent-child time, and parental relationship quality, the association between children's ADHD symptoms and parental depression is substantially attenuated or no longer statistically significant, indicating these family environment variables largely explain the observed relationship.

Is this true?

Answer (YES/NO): NO